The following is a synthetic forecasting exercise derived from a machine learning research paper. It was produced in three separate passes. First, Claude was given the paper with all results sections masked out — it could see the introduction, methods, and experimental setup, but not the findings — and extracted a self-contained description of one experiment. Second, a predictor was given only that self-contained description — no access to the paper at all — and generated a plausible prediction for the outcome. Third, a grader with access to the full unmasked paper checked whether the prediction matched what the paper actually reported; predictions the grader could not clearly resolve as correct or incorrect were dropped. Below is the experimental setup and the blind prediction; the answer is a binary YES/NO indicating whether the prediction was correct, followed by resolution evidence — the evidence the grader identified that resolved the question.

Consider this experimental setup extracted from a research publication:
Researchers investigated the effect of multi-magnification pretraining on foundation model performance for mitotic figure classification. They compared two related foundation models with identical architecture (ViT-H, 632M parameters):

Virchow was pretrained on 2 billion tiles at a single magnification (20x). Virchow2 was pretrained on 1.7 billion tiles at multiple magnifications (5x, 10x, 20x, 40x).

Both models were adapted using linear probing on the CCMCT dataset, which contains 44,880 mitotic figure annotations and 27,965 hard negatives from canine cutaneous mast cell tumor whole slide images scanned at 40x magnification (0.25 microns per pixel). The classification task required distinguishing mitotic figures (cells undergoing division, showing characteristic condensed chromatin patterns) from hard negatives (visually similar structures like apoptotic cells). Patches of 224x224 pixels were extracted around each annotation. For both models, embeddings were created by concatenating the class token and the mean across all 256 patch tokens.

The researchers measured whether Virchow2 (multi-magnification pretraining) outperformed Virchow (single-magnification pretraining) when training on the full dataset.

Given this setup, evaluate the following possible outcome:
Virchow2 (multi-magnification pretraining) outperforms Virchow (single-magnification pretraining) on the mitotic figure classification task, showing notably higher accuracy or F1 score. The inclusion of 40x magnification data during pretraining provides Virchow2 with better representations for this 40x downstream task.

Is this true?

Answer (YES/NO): NO